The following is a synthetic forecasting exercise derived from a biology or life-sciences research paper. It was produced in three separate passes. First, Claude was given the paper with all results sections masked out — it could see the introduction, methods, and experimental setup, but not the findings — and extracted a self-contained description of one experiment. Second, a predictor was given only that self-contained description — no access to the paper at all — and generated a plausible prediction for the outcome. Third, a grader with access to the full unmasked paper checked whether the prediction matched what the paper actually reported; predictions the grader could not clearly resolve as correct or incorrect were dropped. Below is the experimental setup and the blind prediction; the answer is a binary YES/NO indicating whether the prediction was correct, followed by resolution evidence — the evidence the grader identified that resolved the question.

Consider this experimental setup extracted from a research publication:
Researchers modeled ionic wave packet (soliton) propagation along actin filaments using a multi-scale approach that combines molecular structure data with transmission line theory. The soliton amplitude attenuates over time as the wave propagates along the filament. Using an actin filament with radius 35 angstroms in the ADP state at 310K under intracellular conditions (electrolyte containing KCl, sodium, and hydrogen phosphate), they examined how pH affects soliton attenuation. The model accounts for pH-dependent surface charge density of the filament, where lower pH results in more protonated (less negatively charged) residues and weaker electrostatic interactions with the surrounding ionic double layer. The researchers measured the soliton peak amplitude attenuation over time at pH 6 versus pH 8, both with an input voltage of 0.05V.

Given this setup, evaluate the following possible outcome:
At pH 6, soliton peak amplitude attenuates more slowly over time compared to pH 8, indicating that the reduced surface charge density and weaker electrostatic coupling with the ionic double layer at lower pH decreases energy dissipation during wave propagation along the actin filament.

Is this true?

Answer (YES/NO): NO